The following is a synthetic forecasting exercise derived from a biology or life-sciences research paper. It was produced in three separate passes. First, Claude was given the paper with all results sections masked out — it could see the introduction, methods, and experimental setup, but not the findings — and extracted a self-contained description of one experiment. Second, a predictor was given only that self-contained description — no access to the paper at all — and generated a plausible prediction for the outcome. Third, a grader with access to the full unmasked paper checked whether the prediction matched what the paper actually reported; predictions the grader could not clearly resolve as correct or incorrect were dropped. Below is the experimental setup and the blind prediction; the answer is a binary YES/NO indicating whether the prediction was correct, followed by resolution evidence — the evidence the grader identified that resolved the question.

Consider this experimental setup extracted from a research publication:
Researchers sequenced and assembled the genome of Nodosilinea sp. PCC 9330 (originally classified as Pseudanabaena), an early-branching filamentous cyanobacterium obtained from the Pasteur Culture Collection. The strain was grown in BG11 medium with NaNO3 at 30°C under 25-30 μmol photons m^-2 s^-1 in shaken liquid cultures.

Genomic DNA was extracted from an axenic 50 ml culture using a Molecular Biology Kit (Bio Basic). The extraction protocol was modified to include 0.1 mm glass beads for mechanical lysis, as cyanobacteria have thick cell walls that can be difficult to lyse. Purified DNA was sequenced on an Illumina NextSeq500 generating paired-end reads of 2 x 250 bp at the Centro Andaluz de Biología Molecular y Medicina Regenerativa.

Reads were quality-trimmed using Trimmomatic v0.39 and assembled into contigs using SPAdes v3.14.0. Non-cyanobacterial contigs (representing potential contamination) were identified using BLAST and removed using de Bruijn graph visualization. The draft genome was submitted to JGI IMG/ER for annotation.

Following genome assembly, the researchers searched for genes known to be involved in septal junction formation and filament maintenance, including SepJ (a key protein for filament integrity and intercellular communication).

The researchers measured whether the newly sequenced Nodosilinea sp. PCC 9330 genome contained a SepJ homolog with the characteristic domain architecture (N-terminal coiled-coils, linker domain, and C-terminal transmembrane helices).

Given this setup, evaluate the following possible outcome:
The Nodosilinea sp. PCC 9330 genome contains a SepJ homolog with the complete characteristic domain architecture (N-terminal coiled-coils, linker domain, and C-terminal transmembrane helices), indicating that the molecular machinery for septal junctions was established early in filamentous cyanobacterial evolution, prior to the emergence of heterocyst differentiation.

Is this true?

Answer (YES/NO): YES